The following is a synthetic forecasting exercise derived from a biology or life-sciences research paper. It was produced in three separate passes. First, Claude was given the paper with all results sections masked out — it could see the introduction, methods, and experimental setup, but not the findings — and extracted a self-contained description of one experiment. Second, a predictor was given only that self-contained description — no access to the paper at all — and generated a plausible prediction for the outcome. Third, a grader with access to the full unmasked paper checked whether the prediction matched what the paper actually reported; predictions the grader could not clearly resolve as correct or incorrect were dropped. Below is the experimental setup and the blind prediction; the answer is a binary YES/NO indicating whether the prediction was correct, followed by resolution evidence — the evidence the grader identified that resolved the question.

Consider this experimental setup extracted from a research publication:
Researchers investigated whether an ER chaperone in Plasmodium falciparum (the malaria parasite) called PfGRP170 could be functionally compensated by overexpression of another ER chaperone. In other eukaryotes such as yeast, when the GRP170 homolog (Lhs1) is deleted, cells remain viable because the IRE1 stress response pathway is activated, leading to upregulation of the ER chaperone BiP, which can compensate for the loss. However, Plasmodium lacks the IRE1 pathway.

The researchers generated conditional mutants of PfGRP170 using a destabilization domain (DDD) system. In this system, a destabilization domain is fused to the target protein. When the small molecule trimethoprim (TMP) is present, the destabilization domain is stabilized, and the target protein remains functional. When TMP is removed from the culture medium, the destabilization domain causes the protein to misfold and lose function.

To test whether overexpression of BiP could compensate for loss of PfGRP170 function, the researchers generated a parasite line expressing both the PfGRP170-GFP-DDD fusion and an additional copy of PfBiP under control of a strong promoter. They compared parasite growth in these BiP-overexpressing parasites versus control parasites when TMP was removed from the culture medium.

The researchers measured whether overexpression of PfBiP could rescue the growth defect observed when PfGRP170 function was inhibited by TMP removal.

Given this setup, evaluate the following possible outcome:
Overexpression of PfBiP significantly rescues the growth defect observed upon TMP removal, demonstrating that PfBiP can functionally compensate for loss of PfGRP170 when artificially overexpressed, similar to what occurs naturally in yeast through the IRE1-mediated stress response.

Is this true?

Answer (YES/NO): NO